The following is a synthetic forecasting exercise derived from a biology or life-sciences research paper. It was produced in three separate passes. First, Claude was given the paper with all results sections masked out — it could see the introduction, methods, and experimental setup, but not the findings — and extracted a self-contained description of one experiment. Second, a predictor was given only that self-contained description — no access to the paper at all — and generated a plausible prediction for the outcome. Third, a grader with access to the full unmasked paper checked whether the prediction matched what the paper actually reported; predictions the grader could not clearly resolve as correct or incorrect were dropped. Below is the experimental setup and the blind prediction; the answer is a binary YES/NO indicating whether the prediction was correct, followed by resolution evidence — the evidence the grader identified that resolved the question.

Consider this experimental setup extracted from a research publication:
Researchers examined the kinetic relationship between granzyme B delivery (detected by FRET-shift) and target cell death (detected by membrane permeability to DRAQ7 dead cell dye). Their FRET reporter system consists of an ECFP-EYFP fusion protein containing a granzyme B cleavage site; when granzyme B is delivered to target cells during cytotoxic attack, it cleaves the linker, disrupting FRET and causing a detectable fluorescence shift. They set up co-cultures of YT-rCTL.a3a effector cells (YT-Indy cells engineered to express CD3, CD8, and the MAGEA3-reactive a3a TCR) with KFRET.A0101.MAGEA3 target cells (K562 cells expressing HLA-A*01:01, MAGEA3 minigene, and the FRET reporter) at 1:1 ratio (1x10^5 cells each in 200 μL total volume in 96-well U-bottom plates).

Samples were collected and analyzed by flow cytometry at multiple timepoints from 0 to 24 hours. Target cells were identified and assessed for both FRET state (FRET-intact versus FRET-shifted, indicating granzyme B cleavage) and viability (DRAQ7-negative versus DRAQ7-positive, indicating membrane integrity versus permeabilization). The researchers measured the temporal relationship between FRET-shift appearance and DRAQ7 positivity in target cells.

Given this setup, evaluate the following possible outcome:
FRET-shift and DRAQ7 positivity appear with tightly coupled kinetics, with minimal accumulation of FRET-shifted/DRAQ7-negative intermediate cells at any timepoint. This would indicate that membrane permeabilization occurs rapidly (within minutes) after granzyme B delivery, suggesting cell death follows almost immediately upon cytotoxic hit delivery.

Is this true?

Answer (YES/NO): NO